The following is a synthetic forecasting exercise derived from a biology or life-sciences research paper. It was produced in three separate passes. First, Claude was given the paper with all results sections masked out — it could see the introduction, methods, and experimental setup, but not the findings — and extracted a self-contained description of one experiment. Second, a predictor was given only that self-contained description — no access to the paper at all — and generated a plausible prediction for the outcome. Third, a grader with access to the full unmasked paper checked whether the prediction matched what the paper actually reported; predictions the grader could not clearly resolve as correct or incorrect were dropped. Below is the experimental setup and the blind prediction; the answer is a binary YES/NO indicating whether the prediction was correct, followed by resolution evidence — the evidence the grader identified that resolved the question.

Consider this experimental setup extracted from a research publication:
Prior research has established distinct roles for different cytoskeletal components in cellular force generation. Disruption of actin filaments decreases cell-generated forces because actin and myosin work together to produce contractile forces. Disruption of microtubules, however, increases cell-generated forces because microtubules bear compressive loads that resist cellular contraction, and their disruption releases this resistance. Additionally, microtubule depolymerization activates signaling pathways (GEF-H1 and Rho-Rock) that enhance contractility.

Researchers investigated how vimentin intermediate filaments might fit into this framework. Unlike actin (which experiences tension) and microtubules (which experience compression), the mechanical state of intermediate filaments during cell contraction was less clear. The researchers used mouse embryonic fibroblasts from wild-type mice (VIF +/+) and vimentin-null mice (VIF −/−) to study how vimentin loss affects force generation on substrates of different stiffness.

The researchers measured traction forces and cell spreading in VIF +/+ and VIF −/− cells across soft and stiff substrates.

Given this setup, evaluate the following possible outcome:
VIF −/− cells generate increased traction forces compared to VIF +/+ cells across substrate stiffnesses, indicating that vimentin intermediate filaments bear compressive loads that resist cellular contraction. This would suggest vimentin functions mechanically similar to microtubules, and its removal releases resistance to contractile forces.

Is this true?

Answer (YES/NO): NO